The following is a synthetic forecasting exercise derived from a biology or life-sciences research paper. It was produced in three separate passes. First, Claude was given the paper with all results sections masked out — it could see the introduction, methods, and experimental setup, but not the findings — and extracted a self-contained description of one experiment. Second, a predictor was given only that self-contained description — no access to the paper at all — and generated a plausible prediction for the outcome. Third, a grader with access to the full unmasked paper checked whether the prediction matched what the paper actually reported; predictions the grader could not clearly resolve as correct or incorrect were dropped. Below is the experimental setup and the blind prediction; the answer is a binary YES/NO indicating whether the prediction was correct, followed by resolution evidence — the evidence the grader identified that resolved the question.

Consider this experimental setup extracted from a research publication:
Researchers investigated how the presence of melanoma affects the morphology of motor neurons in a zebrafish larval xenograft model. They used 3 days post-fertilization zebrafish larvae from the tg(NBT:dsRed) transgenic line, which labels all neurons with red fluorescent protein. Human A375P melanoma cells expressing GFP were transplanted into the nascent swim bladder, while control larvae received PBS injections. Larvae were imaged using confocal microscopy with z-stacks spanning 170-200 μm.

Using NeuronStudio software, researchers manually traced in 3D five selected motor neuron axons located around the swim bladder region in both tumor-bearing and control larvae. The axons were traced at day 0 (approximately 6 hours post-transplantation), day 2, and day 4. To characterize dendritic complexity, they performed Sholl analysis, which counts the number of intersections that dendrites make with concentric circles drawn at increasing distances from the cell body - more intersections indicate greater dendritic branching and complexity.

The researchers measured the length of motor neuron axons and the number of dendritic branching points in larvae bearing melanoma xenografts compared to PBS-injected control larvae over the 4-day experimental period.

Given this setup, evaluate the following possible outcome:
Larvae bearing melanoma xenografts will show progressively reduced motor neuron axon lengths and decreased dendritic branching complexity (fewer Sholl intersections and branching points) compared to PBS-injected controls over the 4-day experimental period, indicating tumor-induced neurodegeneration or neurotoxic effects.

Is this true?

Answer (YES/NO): NO